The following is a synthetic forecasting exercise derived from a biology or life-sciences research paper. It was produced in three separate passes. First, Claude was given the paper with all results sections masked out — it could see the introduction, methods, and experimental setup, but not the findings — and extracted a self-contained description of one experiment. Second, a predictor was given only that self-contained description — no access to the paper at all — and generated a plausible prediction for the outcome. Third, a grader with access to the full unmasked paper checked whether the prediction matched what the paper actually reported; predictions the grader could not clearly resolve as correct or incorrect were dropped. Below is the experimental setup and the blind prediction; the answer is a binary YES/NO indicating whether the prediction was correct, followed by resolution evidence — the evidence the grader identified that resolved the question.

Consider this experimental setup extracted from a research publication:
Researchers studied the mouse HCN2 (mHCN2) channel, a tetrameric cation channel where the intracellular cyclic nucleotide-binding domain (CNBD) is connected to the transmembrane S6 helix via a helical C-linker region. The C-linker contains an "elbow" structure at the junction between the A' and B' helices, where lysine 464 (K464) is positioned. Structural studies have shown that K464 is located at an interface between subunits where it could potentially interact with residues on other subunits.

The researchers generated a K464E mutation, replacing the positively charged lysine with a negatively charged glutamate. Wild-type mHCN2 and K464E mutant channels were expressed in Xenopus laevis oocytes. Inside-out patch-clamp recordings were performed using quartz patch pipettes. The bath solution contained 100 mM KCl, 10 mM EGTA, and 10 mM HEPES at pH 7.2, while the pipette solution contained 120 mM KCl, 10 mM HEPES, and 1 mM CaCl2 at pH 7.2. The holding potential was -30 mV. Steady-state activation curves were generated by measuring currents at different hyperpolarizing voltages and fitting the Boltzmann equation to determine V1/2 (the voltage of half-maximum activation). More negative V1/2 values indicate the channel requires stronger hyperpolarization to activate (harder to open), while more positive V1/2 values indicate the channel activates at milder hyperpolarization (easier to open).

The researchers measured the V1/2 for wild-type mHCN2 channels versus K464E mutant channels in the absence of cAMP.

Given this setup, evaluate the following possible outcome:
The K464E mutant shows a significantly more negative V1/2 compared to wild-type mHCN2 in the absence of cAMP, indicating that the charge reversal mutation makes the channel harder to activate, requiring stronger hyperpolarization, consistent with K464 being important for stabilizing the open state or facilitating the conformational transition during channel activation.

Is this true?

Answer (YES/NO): NO